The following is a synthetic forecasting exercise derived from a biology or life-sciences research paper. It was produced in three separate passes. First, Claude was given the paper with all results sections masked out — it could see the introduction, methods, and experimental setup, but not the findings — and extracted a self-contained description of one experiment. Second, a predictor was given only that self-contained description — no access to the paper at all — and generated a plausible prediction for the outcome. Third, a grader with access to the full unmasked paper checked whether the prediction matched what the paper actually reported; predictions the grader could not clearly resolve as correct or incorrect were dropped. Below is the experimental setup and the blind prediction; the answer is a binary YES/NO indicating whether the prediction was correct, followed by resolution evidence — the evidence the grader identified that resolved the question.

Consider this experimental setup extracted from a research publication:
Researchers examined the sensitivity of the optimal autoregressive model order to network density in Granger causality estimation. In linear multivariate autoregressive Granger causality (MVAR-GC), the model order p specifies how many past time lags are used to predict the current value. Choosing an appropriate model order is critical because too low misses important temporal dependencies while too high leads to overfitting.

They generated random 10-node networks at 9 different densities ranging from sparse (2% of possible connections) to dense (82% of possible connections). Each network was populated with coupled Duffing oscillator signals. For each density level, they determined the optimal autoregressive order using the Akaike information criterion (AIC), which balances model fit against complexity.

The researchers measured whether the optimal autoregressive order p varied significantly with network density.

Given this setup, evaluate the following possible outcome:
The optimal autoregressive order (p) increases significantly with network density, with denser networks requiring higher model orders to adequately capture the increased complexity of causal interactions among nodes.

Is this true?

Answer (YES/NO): NO